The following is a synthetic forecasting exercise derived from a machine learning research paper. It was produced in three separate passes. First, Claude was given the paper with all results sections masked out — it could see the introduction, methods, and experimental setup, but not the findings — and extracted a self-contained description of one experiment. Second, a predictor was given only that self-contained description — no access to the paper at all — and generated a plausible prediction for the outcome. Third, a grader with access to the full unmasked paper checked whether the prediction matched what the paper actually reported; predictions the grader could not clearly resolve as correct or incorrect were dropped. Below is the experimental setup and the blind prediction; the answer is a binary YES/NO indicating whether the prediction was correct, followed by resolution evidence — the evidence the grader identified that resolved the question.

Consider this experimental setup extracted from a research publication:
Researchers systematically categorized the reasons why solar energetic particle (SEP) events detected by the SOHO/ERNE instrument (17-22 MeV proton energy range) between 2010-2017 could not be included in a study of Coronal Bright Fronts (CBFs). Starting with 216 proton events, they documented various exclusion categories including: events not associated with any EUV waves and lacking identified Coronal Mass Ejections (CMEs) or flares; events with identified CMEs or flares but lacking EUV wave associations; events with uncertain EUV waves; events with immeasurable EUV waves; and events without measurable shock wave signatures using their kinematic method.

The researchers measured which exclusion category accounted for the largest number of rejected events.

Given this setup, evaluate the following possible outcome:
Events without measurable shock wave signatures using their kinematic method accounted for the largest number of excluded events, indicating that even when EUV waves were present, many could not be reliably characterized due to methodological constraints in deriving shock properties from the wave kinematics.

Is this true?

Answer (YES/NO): NO